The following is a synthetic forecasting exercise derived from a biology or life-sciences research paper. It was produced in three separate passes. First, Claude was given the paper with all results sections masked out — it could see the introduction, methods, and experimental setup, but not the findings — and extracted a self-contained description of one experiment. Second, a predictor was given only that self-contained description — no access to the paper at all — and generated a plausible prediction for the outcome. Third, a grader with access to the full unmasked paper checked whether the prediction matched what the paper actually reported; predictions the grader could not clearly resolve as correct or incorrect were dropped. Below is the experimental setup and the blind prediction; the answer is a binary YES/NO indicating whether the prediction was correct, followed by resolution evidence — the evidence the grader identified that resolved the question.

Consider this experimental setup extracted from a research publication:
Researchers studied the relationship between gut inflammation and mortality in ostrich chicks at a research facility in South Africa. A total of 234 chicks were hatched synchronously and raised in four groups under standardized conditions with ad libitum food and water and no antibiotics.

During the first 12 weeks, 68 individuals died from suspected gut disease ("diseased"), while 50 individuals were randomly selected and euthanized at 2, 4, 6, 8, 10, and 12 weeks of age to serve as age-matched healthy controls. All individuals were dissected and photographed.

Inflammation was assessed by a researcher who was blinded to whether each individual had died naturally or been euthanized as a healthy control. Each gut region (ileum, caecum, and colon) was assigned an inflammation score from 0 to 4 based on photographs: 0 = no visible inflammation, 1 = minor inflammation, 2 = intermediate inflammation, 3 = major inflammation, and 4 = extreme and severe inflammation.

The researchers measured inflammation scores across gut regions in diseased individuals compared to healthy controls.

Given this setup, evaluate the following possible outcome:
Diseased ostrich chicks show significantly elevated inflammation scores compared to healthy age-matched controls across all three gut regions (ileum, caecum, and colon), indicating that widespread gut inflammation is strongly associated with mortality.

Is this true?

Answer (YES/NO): YES